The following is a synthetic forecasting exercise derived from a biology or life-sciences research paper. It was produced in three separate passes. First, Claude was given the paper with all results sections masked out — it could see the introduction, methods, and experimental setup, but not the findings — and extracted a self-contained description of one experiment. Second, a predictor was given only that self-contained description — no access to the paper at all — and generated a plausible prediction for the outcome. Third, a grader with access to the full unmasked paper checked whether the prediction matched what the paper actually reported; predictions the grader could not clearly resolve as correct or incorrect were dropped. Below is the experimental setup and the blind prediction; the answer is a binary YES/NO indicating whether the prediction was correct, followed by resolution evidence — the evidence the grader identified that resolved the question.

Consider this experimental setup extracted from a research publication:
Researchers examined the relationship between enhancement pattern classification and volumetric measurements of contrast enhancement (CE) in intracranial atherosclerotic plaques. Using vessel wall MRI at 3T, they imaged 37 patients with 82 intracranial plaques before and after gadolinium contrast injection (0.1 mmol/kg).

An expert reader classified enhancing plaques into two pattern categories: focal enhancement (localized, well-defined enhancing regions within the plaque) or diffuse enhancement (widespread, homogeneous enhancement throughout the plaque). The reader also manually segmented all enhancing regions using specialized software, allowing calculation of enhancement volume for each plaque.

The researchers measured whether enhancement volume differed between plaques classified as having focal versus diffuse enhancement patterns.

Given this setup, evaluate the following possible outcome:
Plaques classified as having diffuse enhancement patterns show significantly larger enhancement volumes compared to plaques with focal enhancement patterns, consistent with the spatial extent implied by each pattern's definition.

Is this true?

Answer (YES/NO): YES